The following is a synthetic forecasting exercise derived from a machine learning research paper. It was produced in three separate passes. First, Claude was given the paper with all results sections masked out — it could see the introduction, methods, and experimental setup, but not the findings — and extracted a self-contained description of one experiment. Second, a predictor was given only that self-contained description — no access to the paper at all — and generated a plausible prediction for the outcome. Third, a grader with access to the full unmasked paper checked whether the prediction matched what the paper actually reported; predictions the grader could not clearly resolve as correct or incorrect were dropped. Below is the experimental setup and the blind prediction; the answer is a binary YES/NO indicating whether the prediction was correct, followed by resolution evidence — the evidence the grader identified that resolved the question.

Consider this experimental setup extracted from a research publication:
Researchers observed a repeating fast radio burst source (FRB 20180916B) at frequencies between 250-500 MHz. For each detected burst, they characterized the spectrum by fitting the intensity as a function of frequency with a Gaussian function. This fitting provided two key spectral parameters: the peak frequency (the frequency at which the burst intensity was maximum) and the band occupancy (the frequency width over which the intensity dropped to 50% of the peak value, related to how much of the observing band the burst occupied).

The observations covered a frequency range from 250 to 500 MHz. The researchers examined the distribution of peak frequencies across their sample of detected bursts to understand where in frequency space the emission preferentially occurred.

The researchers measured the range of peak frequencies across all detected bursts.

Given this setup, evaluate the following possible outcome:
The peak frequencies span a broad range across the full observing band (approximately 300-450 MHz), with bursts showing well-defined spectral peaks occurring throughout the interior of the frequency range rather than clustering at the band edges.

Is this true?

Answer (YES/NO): YES